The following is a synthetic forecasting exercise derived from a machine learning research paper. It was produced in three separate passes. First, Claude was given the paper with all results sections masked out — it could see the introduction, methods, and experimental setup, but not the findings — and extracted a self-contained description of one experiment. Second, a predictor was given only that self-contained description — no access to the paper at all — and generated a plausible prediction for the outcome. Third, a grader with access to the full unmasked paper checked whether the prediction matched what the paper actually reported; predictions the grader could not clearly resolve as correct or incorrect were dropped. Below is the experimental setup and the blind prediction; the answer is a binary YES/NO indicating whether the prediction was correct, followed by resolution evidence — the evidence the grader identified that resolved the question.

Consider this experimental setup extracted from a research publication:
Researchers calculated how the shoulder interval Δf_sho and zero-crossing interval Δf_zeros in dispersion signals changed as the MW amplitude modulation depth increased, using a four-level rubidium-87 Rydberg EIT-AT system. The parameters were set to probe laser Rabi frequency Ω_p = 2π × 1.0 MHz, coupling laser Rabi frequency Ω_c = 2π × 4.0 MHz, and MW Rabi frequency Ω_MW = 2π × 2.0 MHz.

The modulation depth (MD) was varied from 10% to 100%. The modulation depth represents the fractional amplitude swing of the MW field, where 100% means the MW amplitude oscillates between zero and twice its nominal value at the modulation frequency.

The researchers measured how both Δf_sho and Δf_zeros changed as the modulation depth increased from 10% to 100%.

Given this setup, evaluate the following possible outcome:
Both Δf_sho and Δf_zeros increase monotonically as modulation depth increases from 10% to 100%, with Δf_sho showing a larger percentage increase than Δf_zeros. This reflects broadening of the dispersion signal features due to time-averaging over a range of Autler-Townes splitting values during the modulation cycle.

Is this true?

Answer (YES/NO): NO